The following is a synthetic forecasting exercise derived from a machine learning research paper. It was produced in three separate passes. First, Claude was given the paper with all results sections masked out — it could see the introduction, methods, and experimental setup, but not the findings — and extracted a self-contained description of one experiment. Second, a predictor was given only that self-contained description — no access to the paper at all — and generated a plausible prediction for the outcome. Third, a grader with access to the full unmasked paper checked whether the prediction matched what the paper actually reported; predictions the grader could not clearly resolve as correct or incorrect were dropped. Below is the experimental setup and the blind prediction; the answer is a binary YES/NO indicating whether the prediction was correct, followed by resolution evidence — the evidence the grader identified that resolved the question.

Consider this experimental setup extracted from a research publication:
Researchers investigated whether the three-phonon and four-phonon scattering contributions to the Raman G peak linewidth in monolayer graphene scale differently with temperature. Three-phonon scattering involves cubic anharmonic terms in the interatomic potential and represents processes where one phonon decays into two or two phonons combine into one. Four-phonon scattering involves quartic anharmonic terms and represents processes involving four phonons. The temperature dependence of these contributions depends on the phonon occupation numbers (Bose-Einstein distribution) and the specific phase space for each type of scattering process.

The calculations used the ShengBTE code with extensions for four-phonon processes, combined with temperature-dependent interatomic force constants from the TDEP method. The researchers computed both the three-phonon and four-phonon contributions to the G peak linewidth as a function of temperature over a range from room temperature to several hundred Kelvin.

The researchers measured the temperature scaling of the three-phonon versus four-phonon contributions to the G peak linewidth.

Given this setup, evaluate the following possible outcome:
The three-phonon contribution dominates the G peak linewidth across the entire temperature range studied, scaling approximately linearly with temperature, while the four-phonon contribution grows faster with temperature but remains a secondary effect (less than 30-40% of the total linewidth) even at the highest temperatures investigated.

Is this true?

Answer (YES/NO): NO